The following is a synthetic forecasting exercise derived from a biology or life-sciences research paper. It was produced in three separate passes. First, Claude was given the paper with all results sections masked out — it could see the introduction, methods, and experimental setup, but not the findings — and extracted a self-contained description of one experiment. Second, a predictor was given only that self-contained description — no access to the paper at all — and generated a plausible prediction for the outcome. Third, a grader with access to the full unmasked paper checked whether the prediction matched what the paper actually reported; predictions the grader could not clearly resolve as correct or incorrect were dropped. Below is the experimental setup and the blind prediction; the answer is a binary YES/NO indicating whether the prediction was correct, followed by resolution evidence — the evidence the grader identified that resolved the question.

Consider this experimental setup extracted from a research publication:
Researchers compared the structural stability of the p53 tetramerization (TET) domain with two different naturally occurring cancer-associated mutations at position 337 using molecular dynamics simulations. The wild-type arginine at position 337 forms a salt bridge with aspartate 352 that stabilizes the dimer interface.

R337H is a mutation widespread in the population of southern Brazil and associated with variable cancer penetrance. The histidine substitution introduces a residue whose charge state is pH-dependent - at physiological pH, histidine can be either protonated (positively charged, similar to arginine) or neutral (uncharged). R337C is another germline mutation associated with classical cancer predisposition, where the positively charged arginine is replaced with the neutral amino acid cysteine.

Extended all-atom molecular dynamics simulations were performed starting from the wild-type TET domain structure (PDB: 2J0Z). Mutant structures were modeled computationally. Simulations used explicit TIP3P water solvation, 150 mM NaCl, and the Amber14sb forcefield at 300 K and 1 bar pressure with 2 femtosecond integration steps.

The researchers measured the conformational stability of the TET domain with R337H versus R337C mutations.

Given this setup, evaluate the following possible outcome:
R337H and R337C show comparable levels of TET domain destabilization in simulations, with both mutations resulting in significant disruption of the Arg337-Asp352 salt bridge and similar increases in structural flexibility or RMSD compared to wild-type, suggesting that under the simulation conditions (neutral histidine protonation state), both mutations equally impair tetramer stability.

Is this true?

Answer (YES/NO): NO